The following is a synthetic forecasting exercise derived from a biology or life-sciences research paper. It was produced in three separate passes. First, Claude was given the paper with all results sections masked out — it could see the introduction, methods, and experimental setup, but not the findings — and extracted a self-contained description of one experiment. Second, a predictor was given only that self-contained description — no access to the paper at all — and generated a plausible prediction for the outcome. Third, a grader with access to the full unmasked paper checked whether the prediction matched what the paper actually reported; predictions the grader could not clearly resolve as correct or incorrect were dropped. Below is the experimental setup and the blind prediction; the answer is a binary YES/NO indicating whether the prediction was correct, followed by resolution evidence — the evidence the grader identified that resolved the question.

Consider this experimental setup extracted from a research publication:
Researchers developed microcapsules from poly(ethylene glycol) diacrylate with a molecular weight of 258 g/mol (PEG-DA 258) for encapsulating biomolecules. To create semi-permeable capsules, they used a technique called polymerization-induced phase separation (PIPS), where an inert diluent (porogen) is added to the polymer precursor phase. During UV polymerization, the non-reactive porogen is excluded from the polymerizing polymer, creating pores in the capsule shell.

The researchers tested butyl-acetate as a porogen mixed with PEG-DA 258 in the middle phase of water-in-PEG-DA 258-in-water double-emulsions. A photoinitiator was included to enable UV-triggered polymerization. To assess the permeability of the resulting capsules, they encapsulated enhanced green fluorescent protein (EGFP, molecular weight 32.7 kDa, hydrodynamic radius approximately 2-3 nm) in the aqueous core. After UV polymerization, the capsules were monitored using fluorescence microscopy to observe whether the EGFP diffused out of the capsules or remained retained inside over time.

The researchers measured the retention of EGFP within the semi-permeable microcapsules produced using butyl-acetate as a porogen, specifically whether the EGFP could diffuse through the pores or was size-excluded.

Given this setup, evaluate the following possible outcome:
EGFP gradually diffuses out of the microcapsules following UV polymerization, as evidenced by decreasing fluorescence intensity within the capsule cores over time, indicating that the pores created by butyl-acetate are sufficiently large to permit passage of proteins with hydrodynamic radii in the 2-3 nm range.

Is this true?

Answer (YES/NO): NO